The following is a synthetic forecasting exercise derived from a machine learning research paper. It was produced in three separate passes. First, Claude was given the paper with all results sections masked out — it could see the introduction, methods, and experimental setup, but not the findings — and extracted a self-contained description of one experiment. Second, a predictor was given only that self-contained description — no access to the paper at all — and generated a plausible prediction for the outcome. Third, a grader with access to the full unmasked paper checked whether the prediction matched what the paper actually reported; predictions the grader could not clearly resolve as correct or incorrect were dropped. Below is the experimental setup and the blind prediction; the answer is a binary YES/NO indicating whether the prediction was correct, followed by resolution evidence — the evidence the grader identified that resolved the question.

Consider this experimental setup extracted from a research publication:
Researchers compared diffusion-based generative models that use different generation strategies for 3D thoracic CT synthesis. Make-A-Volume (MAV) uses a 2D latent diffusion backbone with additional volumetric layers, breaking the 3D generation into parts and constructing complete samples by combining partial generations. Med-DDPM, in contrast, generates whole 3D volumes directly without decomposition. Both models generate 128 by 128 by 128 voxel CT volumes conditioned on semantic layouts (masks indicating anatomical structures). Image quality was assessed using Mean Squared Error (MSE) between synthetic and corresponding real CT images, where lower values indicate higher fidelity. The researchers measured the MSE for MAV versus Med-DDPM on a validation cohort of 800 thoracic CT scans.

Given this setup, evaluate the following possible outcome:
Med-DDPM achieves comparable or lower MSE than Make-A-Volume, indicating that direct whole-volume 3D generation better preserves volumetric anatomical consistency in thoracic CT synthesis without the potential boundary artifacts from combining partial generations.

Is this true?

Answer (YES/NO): YES